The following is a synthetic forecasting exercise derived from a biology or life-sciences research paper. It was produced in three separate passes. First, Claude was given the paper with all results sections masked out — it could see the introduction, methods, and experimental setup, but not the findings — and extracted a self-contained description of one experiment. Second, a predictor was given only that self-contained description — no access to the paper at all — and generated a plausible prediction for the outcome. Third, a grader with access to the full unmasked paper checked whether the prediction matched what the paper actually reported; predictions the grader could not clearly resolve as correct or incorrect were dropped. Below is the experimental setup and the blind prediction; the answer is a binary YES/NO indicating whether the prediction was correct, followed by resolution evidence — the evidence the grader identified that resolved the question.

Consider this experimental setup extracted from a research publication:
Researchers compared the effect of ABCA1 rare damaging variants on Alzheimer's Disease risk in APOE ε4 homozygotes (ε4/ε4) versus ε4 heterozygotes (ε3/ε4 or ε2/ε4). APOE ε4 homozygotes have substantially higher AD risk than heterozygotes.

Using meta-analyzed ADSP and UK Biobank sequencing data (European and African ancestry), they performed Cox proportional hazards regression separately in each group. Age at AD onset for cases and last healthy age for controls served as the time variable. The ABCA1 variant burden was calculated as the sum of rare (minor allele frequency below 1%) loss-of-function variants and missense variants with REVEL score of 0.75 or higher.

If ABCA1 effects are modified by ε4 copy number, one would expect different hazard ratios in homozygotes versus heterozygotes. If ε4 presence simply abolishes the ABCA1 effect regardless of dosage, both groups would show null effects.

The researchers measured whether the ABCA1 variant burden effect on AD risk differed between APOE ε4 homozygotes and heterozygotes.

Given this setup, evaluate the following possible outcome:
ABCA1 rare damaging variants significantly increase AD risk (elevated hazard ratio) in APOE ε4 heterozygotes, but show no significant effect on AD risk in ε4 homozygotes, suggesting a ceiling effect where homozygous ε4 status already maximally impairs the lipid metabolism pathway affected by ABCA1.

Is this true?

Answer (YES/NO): NO